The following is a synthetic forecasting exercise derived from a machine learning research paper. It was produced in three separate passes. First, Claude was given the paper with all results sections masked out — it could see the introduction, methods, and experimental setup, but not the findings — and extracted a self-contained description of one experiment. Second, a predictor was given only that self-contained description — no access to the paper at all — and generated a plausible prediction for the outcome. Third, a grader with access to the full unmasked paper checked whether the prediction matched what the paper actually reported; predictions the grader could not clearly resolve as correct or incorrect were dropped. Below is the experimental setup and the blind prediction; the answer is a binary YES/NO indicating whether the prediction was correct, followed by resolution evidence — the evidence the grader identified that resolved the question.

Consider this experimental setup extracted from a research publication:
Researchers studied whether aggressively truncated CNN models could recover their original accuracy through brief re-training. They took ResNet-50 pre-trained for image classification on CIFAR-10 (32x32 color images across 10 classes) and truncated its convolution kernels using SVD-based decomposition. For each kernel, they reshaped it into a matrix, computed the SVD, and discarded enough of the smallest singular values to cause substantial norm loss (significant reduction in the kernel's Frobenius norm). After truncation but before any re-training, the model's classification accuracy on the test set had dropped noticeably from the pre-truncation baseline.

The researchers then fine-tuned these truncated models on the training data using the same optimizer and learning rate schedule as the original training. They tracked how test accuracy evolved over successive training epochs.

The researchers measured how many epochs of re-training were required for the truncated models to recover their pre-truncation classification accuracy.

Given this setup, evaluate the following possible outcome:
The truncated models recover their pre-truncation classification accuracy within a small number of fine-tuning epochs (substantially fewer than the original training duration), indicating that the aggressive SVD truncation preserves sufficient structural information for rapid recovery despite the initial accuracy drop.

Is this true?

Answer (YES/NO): YES